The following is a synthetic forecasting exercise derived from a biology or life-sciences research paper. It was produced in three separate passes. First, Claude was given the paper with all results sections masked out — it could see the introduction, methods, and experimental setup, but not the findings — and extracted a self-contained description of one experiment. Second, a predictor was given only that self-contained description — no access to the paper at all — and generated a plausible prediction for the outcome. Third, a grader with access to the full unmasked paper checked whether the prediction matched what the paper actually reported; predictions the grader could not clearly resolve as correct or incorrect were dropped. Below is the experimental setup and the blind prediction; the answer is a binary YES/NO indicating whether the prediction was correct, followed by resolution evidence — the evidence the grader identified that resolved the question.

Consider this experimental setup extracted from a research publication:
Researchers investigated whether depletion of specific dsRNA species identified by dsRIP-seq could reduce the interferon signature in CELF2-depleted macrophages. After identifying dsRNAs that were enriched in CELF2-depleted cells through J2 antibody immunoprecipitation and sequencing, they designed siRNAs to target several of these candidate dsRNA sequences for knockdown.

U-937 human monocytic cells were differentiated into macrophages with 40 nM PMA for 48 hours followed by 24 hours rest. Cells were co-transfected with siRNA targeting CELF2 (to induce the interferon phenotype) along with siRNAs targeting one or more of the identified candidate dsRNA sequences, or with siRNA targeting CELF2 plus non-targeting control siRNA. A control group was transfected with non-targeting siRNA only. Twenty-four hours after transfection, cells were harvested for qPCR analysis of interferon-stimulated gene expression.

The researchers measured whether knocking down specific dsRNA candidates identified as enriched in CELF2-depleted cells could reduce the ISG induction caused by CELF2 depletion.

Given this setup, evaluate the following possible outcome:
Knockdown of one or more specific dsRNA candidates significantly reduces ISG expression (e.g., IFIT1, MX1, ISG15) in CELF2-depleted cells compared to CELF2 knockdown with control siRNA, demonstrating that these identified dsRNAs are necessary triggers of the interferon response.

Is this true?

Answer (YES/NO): YES